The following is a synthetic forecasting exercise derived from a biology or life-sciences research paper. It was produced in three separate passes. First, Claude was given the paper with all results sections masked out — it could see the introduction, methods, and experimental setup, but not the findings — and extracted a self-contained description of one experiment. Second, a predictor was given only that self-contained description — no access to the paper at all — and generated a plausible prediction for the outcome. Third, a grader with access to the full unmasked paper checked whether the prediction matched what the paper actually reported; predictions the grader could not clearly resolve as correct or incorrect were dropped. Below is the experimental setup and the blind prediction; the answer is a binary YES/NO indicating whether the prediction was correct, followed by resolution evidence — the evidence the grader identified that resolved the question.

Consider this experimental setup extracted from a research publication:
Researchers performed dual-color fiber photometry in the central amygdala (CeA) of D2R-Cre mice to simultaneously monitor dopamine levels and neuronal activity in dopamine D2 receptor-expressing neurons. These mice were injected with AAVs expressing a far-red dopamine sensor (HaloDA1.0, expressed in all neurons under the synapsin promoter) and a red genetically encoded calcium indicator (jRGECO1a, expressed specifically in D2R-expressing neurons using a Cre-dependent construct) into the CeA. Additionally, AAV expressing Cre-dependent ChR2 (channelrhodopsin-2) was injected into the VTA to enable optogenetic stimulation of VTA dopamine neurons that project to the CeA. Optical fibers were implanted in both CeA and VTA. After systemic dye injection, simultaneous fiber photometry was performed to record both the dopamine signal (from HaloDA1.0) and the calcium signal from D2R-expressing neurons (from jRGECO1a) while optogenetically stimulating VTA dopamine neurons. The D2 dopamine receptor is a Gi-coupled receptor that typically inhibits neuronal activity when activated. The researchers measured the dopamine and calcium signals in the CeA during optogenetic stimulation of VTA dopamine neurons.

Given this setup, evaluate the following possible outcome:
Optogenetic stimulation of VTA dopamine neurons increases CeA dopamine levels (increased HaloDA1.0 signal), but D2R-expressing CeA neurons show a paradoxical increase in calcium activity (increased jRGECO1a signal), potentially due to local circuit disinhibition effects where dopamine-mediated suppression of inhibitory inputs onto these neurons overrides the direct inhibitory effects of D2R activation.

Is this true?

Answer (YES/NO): NO